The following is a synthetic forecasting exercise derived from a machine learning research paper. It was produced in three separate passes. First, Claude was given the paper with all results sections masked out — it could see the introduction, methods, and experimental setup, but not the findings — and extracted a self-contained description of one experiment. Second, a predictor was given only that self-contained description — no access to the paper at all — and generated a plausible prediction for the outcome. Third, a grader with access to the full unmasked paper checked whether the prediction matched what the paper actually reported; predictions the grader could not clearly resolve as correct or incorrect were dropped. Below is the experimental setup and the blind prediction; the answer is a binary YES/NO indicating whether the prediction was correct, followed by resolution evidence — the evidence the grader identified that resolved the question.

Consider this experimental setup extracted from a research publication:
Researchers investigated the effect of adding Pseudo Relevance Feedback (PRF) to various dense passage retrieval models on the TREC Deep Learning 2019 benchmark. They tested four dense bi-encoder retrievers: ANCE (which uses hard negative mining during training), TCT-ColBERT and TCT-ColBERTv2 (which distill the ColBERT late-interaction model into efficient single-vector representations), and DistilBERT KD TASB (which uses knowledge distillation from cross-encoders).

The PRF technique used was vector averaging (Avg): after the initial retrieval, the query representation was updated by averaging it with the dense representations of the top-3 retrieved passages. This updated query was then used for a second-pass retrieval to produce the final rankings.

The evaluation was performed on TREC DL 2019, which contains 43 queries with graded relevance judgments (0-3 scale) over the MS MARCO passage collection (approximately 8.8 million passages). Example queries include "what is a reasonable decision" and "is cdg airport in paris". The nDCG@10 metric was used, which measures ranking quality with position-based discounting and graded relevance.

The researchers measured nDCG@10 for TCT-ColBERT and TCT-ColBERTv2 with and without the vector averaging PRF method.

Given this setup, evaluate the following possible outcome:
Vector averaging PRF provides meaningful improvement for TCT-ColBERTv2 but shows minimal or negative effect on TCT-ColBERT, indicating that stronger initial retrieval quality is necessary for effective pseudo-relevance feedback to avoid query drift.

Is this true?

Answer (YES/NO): NO